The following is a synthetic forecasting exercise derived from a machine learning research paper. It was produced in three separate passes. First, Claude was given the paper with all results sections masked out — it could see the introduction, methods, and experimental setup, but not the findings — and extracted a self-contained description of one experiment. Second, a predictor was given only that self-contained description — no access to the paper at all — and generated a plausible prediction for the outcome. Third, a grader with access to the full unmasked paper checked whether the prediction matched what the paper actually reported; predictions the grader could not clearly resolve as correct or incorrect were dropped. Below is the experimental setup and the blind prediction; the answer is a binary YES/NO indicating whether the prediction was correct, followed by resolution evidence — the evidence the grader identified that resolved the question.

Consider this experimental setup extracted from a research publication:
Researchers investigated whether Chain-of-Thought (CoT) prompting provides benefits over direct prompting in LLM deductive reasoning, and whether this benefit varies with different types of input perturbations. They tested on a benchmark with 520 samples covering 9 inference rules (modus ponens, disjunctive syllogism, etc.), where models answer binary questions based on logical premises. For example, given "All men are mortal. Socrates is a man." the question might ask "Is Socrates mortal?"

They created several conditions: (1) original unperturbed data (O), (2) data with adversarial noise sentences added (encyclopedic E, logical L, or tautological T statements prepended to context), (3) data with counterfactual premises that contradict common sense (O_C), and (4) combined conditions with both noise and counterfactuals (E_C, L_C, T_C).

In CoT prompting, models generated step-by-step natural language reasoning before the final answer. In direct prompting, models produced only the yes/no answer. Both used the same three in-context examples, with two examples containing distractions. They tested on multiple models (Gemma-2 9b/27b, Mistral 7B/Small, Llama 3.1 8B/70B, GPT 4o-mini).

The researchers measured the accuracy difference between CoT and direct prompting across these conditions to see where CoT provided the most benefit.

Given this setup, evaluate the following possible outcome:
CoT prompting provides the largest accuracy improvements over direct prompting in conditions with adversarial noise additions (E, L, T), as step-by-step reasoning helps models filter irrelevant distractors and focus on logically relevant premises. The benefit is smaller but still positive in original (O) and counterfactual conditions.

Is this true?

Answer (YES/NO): NO